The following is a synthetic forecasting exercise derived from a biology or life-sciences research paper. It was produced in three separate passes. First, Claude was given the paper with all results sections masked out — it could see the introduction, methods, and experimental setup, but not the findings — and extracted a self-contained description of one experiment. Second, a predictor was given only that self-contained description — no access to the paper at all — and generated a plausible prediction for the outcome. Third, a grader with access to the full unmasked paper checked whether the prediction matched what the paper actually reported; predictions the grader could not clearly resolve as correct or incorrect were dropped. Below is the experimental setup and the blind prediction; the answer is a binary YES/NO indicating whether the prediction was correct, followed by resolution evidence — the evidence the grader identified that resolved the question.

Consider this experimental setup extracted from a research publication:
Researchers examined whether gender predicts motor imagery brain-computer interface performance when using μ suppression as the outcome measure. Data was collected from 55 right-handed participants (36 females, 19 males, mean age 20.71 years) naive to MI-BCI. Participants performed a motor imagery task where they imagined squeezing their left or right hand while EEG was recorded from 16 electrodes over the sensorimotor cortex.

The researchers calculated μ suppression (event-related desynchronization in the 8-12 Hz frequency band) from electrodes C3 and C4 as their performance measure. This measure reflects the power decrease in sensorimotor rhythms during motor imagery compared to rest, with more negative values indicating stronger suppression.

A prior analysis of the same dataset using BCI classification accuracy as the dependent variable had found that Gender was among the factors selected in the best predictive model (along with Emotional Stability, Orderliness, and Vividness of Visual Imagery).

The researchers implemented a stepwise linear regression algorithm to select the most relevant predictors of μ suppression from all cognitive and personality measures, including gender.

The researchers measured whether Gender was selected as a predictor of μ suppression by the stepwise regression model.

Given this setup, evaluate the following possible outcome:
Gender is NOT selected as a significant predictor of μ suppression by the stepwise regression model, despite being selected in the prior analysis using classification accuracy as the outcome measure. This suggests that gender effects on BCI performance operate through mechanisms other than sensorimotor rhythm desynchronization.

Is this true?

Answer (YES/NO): YES